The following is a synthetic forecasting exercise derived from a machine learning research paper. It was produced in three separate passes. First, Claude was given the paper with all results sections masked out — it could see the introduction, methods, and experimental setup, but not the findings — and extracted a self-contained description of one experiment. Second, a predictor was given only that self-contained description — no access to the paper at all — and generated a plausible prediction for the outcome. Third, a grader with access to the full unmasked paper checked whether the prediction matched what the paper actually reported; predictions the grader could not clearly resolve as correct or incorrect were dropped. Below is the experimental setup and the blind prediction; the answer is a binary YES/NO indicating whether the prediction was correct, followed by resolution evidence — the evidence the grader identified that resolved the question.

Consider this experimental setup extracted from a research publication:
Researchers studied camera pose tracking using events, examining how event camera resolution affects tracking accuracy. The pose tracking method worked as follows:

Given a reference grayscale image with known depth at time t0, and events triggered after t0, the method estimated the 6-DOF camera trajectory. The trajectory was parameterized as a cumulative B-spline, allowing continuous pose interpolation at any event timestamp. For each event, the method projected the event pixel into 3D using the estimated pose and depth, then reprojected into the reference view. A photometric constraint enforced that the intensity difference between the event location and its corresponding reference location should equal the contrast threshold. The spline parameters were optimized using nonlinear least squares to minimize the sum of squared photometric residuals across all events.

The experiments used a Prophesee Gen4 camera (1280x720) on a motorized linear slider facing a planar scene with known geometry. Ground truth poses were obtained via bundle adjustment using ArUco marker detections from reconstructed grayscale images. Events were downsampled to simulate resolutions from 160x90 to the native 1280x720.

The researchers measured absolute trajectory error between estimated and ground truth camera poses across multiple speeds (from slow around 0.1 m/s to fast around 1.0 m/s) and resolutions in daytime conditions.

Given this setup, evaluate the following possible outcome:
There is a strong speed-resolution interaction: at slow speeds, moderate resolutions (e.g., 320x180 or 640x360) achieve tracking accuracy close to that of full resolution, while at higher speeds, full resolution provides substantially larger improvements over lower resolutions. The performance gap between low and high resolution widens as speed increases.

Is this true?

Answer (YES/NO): NO